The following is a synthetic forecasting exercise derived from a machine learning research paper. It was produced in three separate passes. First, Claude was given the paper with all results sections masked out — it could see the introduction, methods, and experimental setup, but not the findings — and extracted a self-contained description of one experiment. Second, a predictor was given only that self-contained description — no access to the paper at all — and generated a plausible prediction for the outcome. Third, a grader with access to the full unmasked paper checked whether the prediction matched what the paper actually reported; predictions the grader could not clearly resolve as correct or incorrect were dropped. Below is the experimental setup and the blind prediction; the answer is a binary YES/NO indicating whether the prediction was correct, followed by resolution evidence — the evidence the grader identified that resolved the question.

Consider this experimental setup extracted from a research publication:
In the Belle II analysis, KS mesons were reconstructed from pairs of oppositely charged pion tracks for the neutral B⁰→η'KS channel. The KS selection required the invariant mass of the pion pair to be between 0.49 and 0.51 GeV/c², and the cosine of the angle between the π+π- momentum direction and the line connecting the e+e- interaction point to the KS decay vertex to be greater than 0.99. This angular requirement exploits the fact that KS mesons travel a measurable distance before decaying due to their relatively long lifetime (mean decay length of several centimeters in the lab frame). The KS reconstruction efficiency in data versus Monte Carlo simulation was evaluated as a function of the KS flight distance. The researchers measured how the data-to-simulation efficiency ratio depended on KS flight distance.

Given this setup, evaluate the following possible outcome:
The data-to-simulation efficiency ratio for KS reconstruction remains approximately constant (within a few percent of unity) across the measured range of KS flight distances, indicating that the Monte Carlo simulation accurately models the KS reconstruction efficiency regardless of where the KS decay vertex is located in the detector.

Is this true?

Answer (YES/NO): NO